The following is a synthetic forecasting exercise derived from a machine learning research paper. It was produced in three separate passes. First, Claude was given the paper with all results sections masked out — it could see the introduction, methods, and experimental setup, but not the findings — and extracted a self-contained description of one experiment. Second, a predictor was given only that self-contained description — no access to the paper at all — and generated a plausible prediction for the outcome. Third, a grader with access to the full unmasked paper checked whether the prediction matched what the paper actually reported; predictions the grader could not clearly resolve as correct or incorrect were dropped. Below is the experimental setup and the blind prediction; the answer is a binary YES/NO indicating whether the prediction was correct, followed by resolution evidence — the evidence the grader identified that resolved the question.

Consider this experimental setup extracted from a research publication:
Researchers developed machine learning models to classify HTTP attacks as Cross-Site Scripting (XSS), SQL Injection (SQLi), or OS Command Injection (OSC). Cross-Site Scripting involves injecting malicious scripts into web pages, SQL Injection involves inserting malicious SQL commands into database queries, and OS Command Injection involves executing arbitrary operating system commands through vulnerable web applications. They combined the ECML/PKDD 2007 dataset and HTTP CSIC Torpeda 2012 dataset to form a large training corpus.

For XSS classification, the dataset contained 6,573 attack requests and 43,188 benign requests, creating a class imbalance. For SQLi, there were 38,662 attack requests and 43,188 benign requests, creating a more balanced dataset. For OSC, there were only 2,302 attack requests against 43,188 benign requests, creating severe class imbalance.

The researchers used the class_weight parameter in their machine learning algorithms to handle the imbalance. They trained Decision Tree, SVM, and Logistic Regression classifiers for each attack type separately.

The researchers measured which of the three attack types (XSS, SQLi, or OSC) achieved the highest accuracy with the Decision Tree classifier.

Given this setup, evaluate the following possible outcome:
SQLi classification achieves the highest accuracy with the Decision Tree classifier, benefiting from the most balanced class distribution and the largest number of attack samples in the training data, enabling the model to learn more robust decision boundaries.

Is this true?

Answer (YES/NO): YES